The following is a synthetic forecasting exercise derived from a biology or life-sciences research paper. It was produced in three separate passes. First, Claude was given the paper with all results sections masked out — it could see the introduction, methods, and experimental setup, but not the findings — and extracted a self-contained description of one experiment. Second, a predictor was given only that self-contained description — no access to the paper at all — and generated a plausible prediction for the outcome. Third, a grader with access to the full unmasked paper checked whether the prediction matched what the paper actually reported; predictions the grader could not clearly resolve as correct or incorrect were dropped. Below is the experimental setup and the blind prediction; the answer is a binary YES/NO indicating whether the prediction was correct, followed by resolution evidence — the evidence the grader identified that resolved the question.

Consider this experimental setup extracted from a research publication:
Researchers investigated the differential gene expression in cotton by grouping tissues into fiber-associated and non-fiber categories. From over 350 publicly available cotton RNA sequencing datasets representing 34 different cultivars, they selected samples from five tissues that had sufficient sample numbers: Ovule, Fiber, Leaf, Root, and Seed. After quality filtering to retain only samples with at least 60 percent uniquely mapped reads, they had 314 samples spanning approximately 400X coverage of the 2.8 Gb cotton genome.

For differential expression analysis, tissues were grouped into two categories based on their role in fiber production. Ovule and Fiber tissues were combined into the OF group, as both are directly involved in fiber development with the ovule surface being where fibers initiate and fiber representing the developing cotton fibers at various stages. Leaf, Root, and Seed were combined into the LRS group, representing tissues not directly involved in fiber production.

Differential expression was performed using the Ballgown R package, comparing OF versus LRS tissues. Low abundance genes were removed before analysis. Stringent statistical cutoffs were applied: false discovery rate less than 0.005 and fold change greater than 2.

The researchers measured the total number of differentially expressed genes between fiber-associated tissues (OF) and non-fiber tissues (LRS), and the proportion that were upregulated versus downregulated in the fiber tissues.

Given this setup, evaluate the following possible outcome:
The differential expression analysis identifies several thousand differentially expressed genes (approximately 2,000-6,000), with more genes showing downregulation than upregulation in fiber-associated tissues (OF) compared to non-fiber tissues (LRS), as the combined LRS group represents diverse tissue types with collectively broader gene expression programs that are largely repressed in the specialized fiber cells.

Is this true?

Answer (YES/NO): NO